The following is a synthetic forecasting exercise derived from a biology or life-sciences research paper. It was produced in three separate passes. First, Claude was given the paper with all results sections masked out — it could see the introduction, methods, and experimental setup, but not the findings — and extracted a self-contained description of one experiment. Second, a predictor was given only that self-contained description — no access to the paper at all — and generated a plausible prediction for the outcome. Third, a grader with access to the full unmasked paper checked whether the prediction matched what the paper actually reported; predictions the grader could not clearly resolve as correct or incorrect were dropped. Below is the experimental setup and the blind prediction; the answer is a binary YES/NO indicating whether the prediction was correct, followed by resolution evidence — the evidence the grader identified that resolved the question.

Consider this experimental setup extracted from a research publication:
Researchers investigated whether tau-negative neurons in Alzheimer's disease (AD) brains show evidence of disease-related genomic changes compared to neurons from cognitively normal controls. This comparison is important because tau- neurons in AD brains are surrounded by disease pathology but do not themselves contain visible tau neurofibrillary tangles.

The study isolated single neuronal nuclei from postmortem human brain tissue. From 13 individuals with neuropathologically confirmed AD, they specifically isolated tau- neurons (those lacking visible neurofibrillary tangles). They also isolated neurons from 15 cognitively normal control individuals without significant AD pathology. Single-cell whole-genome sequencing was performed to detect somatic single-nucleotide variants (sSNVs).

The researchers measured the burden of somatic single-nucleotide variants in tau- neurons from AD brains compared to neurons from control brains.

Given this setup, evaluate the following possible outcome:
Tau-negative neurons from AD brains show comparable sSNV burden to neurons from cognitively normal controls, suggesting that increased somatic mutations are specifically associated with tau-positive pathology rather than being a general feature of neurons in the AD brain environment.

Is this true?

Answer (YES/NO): NO